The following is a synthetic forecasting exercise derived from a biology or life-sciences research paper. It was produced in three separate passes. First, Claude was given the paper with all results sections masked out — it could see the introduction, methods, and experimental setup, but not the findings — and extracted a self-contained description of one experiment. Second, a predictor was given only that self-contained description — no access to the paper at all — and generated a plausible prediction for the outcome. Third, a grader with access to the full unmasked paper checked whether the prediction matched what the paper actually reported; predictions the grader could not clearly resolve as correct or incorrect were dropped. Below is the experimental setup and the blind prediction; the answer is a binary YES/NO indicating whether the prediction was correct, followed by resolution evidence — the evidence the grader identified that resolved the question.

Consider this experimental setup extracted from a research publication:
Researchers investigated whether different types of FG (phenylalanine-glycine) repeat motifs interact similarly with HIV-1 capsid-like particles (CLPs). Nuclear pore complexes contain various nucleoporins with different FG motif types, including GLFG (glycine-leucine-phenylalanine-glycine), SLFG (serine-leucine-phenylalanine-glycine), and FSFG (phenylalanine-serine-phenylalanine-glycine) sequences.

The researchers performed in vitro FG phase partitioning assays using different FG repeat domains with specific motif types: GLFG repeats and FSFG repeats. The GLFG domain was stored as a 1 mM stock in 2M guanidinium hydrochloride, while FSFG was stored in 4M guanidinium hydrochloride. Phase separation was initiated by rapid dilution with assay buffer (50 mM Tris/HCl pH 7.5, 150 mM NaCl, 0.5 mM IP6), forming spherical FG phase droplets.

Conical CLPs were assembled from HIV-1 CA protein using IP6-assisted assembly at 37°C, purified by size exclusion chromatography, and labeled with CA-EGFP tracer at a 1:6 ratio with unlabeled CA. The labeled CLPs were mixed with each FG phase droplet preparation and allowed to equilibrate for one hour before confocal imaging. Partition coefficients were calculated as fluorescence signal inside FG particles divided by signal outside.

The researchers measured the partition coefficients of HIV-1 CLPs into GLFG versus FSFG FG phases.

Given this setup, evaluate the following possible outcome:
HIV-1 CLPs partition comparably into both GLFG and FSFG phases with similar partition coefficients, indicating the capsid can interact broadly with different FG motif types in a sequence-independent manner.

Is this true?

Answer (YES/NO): NO